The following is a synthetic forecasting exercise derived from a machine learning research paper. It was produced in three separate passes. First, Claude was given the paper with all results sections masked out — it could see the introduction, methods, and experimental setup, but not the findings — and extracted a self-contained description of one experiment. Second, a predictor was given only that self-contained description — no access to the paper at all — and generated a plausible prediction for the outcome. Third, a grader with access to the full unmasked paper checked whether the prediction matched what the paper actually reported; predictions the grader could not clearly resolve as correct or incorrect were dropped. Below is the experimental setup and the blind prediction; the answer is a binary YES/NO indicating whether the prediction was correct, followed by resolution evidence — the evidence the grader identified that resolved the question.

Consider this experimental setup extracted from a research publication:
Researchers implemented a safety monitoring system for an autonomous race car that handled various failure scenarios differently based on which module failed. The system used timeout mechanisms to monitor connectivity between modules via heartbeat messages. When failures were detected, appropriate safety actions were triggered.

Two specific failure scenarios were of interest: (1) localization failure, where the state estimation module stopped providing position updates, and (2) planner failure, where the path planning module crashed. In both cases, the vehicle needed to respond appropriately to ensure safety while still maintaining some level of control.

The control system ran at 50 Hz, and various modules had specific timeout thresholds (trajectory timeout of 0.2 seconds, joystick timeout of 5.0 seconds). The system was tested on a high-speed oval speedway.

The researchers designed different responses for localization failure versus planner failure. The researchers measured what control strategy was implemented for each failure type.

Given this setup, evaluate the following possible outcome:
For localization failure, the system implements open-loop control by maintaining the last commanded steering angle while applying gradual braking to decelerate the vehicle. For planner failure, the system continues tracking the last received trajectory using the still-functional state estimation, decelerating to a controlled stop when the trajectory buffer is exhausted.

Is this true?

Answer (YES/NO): NO